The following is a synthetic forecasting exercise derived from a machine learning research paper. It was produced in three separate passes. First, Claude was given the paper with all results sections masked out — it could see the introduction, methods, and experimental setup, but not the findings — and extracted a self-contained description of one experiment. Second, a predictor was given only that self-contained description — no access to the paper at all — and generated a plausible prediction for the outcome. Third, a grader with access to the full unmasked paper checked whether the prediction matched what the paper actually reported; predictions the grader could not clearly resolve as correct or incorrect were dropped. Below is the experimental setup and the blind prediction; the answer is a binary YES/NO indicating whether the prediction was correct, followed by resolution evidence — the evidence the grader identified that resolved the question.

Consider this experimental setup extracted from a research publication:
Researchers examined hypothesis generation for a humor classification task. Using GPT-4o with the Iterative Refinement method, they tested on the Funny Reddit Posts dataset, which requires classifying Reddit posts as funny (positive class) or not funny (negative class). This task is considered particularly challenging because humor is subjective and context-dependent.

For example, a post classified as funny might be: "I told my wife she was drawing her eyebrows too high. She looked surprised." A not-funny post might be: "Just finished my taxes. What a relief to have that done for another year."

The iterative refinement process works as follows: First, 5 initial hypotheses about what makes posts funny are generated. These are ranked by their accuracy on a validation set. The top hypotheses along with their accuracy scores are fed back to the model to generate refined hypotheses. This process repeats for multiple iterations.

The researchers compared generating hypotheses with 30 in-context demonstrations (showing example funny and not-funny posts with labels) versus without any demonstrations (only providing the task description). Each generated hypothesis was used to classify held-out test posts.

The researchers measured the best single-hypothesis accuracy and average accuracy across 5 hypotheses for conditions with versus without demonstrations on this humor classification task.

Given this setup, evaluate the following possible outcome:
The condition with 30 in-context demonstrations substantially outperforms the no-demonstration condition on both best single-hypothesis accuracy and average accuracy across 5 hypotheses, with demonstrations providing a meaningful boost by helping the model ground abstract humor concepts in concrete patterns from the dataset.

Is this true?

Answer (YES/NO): NO